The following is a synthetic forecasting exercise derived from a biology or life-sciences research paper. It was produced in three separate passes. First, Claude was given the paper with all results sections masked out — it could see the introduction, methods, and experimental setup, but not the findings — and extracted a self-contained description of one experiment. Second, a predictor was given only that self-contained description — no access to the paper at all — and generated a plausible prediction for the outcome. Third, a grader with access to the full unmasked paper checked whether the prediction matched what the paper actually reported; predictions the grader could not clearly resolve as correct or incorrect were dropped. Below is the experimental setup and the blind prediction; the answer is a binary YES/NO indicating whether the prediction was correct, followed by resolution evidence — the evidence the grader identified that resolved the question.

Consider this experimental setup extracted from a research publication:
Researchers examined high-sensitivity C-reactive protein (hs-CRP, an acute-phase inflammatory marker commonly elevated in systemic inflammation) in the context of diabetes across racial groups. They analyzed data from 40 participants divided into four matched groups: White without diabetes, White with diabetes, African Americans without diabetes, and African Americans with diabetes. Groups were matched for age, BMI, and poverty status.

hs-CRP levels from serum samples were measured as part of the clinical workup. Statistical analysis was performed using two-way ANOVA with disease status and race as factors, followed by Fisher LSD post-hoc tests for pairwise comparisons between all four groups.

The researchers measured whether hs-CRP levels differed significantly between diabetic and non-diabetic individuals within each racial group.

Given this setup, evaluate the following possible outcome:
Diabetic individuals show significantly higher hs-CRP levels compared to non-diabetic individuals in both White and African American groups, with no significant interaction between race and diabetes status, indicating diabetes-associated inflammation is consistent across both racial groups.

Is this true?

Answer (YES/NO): NO